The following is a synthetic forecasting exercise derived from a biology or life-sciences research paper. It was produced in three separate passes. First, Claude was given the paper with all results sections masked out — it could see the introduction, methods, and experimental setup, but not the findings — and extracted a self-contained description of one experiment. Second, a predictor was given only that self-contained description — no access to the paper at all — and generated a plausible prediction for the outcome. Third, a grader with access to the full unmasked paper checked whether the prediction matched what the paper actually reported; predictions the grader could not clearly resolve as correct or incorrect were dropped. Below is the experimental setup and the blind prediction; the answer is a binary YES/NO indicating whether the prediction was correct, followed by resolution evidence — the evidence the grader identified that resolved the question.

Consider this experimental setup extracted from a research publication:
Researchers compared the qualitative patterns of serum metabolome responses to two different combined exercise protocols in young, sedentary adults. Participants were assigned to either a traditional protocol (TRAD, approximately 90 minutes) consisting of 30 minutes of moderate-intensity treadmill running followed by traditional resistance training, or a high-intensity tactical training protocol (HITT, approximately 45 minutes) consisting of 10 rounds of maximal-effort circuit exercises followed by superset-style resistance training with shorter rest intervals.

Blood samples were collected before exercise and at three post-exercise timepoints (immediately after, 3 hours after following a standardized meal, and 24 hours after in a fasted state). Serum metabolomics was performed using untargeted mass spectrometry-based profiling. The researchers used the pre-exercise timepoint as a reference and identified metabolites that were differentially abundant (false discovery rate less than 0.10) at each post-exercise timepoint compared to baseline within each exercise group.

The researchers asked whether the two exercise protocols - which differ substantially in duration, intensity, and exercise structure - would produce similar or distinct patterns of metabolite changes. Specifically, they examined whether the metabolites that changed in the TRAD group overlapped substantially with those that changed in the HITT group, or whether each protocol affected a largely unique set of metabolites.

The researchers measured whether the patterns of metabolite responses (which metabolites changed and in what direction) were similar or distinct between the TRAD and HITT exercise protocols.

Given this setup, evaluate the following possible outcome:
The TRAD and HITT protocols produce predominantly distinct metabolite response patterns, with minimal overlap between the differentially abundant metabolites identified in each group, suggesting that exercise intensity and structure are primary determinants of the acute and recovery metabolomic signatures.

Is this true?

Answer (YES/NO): NO